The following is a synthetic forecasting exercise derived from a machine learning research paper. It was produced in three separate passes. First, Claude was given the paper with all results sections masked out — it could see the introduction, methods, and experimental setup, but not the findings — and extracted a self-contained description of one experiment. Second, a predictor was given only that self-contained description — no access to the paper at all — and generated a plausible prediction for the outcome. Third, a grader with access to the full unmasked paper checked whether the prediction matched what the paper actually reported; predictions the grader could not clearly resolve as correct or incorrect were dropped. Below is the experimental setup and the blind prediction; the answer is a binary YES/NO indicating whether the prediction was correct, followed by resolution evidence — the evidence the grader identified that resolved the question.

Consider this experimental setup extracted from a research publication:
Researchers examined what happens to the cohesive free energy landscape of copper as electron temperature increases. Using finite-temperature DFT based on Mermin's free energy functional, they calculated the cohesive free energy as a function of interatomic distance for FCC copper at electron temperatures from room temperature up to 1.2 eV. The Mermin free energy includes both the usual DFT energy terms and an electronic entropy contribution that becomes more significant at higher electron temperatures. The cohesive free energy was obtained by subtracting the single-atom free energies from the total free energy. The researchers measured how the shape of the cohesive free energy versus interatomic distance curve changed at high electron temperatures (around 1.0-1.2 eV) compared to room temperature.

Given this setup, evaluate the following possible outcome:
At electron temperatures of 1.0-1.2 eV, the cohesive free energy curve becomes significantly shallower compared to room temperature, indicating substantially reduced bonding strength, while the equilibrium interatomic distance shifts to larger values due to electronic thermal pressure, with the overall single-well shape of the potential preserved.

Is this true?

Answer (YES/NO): NO